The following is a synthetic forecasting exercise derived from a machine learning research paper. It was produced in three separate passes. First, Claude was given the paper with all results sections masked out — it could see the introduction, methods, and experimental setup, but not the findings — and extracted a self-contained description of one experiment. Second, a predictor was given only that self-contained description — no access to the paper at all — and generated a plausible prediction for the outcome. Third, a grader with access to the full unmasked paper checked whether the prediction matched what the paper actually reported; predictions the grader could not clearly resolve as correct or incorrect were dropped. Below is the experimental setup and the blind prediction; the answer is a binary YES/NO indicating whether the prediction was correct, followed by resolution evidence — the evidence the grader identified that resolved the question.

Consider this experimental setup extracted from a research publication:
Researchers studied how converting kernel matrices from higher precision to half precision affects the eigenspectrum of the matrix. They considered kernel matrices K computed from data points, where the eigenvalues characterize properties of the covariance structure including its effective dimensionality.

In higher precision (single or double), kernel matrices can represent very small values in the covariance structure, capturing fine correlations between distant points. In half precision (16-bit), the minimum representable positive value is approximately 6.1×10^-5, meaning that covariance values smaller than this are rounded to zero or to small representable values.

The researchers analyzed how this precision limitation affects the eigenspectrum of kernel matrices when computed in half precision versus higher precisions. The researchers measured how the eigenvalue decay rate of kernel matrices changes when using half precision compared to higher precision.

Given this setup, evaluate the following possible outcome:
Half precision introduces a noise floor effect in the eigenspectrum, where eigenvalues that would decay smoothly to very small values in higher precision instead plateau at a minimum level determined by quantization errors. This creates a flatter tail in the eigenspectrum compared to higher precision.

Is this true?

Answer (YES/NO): NO